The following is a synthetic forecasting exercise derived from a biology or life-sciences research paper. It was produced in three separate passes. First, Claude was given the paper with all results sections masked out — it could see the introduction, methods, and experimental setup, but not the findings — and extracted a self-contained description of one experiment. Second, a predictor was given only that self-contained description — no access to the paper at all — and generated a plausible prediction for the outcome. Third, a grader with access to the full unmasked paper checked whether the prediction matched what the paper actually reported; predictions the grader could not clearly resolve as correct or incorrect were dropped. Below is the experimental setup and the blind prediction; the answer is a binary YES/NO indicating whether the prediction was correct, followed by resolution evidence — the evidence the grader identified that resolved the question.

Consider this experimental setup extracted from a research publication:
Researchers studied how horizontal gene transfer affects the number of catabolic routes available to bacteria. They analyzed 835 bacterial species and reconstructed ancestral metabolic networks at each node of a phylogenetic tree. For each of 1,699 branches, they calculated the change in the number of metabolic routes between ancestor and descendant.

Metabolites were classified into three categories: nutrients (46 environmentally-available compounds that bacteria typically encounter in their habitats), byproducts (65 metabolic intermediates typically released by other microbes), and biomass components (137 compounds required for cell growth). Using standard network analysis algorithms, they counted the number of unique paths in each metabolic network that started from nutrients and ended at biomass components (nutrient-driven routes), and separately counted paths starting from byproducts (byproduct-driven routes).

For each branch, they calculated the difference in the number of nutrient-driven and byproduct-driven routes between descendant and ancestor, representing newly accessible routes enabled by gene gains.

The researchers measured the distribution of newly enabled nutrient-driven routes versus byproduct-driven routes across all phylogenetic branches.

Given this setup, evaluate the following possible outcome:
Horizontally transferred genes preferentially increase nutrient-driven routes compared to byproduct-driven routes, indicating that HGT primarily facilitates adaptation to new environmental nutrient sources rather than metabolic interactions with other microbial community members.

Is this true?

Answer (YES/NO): NO